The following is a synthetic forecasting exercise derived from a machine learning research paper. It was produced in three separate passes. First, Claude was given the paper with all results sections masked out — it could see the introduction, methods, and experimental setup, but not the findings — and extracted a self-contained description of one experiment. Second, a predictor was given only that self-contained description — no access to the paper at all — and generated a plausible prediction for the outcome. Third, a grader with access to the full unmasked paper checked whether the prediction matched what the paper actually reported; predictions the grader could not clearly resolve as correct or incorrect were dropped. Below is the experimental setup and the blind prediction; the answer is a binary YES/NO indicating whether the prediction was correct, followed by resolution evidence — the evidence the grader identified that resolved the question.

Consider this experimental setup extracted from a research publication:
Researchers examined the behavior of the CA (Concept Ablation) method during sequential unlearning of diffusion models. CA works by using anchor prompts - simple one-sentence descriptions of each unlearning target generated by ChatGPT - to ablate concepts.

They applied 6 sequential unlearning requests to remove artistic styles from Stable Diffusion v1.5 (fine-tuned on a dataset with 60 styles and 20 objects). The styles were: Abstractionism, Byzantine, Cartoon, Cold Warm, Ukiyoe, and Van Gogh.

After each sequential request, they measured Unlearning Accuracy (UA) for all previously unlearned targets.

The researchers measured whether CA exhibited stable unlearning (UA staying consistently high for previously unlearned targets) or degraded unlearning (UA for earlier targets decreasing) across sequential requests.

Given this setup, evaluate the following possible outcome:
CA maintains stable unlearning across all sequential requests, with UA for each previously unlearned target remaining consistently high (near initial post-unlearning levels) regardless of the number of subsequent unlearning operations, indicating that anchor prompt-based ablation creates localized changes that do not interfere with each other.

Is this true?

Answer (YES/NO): NO